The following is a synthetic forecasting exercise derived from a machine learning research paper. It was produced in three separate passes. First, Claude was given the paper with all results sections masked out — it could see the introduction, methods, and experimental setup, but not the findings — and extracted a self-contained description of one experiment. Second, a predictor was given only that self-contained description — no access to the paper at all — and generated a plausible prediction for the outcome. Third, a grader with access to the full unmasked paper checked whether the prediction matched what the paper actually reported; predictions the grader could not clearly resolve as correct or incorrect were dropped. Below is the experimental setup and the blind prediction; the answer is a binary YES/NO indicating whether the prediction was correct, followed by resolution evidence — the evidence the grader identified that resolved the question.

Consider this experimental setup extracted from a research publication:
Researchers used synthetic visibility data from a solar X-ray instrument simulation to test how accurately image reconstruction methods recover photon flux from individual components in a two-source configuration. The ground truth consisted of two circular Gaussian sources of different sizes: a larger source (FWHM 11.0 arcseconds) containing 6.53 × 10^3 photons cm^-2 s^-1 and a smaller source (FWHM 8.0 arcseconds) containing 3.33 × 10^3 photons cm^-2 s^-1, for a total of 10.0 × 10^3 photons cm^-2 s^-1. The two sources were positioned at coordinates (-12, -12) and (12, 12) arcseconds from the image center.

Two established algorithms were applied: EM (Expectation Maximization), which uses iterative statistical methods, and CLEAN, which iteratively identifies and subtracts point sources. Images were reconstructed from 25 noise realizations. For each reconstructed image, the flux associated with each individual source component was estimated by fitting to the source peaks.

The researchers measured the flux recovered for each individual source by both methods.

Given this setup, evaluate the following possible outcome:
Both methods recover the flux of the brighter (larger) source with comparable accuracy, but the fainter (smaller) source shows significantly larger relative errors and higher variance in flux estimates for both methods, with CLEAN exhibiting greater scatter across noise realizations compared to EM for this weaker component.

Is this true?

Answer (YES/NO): NO